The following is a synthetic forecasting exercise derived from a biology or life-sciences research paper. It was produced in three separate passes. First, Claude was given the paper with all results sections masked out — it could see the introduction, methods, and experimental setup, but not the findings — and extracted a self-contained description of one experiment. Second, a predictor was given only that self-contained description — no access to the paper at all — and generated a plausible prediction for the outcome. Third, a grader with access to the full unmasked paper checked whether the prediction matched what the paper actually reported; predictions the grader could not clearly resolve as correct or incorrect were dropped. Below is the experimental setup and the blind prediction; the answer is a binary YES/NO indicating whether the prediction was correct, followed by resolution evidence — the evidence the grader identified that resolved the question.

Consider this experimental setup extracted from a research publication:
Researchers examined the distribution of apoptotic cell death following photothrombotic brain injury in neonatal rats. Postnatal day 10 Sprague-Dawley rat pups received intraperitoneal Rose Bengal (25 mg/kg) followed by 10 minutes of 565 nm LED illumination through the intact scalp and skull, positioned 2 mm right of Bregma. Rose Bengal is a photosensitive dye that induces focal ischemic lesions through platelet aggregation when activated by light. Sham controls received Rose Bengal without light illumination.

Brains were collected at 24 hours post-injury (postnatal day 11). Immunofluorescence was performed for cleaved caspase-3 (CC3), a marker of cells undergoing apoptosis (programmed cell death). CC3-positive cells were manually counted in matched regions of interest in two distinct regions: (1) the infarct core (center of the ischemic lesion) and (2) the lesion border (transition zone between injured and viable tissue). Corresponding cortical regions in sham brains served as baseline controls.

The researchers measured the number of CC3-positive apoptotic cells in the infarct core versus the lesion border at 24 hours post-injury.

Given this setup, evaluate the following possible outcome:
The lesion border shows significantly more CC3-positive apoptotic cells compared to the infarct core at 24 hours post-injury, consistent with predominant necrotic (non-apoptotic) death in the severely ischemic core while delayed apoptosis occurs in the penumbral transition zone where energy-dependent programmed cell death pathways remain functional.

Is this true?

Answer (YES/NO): YES